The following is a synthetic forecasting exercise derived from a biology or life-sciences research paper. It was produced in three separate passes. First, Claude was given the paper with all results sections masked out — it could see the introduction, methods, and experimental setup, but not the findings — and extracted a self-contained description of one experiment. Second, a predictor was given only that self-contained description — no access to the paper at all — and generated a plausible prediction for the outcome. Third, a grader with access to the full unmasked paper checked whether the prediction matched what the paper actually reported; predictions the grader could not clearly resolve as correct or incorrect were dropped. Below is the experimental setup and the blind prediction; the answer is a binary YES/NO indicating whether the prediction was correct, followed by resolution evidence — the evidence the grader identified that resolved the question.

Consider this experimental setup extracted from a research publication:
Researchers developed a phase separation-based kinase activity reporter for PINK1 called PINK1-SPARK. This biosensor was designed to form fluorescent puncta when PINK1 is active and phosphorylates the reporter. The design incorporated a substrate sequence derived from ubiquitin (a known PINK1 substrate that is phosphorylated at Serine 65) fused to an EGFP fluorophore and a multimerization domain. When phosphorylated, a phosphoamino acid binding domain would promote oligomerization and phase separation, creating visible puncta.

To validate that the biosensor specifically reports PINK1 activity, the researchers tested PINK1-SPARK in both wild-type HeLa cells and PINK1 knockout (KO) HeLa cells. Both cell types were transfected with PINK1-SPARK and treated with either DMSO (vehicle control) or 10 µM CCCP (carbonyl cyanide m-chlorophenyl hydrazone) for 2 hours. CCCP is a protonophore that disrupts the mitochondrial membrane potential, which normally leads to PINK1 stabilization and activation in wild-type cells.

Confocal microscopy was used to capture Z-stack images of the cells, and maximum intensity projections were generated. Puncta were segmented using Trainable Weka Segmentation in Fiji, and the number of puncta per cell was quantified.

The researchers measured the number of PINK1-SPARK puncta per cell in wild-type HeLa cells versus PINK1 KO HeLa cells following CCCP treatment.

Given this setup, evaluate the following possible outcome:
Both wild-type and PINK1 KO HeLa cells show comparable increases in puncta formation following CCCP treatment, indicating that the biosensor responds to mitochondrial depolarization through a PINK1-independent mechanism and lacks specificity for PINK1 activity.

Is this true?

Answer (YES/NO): NO